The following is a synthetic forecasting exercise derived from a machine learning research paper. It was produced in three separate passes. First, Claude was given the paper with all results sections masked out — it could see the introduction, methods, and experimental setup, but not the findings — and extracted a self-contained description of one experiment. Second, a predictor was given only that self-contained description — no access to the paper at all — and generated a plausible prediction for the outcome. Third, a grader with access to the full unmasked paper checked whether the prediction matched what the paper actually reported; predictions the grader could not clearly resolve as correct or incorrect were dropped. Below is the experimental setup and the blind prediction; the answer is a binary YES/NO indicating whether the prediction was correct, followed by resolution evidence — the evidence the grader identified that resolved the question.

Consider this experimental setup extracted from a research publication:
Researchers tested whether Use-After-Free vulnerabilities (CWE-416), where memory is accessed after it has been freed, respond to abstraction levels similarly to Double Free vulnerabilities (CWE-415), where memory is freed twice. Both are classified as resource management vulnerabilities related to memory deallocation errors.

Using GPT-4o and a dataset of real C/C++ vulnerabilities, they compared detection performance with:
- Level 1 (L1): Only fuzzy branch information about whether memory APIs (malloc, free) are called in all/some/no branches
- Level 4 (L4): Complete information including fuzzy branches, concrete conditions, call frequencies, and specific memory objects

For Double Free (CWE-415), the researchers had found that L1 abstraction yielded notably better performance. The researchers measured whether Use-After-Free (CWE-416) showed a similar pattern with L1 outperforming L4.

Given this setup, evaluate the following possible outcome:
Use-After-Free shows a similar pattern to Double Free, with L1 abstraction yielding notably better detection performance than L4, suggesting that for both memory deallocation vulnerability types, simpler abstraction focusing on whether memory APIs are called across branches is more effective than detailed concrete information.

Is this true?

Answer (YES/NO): NO